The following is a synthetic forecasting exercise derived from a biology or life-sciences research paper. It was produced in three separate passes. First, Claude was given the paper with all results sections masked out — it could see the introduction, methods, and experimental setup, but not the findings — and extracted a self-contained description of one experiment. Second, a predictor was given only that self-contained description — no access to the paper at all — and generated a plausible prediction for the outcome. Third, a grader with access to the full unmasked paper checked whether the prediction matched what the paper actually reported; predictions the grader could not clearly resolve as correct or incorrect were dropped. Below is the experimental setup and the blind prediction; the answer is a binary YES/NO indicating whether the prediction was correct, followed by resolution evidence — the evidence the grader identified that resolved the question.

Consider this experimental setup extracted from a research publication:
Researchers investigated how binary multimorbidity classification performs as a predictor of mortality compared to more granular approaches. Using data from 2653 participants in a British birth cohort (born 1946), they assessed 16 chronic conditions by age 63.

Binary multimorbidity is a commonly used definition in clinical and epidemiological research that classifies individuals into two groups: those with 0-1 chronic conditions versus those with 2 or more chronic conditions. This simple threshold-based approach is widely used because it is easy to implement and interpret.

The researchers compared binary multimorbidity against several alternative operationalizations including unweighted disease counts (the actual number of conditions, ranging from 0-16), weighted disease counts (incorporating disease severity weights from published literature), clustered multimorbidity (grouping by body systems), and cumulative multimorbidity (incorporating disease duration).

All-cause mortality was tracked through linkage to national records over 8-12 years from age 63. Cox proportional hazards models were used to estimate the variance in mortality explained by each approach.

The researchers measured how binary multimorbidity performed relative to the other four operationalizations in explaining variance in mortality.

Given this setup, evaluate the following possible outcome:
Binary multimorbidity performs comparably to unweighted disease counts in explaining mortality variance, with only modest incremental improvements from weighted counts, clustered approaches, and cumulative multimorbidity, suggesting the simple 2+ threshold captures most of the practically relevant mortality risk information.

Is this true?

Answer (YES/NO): NO